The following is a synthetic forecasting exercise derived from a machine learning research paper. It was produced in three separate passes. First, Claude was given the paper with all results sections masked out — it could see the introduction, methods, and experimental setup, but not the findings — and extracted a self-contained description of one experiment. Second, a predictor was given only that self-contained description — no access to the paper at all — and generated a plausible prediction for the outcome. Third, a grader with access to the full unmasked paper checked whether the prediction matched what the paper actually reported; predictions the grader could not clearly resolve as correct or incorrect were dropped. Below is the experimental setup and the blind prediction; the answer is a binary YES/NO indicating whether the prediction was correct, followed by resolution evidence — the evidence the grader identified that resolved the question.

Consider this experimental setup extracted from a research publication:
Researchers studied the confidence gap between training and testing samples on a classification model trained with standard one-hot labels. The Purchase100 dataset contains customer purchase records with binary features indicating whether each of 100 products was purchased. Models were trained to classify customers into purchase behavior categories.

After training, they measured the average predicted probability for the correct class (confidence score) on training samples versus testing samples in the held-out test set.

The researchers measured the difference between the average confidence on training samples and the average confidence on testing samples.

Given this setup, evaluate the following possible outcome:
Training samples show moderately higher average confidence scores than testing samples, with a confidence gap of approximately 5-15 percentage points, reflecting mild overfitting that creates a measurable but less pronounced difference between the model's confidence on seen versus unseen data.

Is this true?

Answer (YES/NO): NO